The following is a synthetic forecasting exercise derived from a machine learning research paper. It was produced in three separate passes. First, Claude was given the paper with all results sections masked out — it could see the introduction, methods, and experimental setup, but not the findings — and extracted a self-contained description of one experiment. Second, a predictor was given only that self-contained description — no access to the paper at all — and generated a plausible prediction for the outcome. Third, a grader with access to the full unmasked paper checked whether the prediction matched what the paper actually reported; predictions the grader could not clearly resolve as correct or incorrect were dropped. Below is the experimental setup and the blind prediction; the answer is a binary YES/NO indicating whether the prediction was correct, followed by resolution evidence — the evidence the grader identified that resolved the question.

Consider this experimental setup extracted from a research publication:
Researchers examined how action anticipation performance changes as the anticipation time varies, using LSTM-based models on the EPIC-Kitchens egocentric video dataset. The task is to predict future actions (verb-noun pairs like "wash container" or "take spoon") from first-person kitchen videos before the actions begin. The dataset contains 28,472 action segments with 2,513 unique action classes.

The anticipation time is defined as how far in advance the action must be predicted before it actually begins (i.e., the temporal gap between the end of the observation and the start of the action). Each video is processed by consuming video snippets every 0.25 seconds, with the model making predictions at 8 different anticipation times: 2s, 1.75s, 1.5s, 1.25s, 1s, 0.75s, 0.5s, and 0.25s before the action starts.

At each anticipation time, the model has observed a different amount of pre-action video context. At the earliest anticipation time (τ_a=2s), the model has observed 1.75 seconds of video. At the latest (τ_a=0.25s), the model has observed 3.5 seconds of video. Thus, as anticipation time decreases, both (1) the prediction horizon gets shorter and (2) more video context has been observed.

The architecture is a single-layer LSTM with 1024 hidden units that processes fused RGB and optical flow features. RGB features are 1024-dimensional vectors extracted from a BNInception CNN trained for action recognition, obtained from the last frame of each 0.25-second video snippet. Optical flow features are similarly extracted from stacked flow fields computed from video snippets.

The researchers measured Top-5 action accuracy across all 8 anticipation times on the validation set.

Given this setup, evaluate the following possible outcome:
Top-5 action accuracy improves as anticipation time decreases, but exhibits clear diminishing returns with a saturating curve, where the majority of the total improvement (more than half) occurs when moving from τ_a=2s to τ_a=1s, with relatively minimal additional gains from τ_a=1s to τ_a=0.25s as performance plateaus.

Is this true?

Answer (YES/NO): NO